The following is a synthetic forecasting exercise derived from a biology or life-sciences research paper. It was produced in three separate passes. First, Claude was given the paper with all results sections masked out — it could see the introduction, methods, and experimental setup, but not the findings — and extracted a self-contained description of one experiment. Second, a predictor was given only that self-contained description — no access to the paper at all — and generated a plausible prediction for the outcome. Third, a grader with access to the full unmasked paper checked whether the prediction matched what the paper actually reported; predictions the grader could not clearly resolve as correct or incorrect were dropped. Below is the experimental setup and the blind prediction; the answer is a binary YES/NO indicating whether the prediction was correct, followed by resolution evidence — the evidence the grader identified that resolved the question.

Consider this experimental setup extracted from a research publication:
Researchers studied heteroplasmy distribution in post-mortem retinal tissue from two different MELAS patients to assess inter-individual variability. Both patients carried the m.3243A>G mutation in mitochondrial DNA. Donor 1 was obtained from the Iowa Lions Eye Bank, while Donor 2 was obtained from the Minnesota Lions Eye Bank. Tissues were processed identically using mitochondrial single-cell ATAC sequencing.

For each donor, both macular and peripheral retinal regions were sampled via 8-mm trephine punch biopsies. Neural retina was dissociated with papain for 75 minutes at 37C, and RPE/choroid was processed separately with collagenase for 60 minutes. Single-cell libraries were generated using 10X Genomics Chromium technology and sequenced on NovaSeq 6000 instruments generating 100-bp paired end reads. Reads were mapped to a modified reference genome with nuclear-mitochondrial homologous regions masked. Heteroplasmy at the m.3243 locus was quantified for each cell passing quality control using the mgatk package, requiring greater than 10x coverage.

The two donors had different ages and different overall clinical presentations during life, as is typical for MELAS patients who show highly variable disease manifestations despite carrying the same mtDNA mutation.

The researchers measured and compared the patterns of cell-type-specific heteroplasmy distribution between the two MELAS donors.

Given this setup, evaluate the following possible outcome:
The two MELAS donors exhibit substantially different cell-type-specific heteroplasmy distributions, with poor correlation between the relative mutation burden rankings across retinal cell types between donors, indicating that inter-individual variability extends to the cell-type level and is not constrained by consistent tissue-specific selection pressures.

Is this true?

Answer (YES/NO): NO